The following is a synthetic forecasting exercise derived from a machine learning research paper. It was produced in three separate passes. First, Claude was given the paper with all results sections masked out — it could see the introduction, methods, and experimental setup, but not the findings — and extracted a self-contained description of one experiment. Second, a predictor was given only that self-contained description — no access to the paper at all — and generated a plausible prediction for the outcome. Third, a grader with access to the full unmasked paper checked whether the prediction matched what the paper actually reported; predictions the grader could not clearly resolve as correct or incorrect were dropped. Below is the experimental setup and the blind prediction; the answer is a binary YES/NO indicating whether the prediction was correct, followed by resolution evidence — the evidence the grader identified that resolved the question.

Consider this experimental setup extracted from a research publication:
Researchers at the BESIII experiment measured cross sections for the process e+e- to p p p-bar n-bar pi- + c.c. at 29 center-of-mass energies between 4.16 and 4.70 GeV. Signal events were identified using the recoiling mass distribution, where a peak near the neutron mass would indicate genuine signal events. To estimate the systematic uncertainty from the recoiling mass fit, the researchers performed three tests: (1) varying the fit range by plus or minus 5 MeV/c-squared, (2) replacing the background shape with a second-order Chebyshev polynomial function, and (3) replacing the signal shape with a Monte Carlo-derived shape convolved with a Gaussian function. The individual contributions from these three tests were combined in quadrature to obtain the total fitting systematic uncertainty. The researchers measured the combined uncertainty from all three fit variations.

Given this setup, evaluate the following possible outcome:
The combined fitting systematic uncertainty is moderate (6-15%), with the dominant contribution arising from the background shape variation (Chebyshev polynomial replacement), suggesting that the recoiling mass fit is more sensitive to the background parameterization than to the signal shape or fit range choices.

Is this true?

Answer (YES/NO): NO